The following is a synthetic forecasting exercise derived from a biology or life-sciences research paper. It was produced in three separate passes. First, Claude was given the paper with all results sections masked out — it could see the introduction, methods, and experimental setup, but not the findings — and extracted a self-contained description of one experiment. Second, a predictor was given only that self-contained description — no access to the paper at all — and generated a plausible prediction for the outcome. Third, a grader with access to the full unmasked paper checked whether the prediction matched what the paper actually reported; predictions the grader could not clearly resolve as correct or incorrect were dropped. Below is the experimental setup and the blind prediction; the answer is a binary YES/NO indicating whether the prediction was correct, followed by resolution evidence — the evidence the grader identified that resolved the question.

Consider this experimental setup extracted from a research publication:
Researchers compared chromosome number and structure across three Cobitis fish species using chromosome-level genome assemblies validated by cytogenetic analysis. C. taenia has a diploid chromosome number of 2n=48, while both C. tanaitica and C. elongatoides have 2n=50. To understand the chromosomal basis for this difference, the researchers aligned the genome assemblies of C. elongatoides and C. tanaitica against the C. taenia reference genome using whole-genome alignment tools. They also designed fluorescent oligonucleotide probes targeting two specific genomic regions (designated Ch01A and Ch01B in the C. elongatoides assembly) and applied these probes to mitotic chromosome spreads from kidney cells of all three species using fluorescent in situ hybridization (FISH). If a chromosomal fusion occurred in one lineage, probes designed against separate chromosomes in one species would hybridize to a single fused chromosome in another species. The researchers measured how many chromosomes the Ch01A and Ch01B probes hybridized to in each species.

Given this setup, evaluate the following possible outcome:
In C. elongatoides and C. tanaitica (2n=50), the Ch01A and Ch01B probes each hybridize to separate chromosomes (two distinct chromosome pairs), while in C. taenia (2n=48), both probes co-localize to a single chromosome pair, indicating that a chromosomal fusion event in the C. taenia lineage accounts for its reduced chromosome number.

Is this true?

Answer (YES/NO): YES